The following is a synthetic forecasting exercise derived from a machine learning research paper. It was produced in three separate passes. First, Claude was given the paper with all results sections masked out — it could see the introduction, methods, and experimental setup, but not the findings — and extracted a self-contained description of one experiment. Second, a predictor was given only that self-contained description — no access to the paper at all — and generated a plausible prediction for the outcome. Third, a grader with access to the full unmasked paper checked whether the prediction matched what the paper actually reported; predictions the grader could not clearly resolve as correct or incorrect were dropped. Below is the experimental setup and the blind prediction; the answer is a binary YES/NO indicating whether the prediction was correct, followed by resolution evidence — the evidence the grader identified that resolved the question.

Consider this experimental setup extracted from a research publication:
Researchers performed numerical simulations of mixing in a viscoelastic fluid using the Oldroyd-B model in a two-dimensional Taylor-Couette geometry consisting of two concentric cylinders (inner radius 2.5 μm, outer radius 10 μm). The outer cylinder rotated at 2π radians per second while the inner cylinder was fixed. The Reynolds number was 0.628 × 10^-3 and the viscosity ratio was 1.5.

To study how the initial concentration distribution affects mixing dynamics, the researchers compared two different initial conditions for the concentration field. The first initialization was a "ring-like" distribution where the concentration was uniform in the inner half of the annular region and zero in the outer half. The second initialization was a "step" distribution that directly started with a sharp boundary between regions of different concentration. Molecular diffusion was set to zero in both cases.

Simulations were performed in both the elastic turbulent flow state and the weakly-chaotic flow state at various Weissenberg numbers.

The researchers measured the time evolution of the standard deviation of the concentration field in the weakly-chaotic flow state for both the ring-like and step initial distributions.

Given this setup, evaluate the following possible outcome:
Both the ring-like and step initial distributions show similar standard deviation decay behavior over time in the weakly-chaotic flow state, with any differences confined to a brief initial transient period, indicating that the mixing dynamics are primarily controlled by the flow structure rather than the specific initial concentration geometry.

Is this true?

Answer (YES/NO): NO